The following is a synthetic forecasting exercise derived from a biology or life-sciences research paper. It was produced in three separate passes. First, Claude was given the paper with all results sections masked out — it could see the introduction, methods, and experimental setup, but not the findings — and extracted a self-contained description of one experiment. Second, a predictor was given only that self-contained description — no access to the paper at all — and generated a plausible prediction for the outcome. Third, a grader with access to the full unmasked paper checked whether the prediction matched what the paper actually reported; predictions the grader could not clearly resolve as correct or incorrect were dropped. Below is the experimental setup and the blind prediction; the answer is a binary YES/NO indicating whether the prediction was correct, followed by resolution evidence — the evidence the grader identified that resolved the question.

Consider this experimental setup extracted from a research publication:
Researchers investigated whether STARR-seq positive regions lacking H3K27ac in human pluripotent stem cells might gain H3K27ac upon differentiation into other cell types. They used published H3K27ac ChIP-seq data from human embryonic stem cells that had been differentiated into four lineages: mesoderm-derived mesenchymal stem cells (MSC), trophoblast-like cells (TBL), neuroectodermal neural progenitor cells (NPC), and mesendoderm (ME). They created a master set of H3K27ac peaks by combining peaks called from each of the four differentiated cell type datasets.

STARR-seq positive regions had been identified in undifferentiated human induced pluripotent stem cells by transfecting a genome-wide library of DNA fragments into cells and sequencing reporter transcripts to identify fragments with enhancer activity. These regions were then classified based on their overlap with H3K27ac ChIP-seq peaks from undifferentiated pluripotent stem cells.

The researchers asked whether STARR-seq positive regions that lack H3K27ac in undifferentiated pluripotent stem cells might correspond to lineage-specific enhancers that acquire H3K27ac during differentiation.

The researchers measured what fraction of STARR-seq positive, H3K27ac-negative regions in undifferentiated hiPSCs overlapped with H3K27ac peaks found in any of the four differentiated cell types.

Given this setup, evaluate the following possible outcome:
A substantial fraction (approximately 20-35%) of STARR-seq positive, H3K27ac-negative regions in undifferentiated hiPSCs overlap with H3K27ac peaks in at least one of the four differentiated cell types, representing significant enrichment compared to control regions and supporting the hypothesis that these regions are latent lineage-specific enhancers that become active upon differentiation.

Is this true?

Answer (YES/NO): NO